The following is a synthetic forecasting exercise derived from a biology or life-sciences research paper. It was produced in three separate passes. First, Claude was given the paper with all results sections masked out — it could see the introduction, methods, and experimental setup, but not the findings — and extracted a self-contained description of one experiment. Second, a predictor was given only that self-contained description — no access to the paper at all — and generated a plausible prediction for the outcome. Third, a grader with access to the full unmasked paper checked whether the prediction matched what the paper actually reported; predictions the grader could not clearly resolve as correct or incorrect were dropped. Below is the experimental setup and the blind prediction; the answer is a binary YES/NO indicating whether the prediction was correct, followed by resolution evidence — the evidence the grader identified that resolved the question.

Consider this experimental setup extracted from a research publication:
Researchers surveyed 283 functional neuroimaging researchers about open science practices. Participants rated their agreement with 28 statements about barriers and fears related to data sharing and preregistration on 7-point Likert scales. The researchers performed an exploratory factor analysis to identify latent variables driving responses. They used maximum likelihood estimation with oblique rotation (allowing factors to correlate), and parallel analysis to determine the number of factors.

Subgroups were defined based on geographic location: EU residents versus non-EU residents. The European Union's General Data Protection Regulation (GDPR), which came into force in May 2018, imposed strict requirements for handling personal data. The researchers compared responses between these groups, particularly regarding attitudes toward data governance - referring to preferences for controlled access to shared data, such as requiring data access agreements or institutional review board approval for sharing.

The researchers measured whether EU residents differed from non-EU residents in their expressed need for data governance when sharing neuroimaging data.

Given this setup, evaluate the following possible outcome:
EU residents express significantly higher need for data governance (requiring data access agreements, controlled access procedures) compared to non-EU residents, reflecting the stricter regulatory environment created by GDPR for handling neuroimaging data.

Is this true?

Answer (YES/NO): YES